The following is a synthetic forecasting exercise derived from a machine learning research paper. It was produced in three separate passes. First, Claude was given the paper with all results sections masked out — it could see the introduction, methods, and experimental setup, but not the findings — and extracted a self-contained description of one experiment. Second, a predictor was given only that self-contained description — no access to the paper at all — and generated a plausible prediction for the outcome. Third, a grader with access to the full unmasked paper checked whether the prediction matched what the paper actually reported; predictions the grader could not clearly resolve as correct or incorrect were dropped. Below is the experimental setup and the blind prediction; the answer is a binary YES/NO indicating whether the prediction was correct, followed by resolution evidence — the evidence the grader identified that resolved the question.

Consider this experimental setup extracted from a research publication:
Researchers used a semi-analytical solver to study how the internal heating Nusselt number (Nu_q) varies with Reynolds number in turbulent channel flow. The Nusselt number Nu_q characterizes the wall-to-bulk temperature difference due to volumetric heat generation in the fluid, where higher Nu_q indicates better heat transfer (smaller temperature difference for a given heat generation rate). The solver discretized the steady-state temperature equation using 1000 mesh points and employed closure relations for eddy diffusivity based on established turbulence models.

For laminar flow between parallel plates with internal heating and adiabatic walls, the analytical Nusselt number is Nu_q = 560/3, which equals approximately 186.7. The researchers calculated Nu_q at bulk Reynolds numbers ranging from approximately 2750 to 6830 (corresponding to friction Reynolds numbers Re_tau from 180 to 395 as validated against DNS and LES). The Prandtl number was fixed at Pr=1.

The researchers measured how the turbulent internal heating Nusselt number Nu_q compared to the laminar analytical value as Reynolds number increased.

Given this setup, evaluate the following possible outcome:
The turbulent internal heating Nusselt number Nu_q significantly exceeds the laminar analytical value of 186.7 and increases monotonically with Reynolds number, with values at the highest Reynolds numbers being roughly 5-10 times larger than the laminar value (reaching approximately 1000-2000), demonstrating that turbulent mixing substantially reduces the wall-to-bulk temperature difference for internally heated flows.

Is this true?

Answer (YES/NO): NO